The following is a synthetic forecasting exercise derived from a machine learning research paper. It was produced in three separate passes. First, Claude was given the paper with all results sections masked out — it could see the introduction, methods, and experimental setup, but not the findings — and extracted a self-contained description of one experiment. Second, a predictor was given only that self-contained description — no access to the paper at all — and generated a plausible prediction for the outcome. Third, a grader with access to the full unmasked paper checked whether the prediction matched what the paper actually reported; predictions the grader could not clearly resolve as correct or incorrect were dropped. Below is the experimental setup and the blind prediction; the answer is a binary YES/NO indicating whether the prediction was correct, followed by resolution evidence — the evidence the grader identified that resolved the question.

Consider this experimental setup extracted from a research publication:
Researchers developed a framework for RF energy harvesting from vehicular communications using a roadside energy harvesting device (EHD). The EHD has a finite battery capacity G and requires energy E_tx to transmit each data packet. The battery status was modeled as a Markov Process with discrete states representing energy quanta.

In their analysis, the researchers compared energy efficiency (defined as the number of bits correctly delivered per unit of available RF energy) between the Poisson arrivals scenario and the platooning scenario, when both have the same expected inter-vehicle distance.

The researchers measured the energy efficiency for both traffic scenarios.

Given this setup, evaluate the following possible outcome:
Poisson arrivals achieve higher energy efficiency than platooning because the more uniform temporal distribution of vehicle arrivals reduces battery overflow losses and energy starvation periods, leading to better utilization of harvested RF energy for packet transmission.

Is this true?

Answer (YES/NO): NO